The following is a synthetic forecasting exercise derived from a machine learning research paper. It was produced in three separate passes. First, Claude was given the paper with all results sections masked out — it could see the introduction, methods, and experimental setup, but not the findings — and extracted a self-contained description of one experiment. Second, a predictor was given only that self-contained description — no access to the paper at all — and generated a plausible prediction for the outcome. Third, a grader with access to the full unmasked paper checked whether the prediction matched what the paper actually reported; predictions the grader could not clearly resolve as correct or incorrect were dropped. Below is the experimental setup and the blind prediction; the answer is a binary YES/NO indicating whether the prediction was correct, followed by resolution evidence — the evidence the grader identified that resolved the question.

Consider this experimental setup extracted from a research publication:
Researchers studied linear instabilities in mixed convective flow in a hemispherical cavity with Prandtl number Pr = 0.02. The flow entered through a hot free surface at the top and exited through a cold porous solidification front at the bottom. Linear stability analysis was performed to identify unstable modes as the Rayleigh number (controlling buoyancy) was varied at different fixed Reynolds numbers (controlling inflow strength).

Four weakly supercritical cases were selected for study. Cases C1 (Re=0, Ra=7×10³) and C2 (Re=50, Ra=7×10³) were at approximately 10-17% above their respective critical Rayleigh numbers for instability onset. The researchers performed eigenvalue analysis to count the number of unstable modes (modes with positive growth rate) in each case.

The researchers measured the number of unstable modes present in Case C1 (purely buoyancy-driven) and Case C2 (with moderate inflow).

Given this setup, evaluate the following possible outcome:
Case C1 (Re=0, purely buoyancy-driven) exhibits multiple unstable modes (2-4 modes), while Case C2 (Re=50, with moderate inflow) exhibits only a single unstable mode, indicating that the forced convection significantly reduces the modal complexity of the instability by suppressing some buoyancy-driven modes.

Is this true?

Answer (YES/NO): NO